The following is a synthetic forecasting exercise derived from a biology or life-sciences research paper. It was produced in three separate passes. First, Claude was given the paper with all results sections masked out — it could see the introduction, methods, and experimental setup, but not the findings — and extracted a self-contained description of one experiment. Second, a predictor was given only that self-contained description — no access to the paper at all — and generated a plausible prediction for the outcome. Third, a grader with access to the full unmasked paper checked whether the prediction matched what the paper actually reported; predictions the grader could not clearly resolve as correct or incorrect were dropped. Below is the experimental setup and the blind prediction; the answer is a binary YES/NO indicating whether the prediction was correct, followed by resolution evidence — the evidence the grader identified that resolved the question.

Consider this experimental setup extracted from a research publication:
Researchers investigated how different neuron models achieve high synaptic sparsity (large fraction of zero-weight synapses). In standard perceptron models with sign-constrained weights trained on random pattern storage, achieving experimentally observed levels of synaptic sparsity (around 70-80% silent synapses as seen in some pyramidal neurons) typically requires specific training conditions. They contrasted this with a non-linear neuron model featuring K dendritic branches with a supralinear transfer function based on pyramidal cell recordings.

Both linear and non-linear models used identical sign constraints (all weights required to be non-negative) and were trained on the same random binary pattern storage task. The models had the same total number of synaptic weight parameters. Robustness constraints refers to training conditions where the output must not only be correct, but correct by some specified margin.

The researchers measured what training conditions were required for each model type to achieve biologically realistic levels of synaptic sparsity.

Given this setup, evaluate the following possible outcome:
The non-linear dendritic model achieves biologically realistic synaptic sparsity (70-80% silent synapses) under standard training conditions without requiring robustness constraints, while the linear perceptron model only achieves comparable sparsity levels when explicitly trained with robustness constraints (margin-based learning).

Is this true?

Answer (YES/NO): YES